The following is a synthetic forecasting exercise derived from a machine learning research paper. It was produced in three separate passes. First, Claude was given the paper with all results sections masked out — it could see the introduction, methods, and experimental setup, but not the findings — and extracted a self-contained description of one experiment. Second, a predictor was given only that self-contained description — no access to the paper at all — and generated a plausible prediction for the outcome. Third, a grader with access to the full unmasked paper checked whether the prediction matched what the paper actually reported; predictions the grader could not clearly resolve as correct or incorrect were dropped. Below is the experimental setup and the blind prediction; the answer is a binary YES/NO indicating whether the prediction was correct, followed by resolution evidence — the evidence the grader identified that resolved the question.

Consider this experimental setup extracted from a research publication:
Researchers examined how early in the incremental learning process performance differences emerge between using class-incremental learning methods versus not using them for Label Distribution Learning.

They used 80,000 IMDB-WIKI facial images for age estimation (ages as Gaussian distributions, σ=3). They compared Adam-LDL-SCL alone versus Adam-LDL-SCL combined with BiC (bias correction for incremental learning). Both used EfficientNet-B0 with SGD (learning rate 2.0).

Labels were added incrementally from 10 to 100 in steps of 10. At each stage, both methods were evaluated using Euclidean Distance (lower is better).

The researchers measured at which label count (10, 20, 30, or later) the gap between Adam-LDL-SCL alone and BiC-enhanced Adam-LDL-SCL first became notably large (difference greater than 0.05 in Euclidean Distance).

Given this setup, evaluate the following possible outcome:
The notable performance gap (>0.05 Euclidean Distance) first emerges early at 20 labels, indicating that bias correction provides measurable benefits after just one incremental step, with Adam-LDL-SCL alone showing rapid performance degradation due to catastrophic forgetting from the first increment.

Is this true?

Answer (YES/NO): NO